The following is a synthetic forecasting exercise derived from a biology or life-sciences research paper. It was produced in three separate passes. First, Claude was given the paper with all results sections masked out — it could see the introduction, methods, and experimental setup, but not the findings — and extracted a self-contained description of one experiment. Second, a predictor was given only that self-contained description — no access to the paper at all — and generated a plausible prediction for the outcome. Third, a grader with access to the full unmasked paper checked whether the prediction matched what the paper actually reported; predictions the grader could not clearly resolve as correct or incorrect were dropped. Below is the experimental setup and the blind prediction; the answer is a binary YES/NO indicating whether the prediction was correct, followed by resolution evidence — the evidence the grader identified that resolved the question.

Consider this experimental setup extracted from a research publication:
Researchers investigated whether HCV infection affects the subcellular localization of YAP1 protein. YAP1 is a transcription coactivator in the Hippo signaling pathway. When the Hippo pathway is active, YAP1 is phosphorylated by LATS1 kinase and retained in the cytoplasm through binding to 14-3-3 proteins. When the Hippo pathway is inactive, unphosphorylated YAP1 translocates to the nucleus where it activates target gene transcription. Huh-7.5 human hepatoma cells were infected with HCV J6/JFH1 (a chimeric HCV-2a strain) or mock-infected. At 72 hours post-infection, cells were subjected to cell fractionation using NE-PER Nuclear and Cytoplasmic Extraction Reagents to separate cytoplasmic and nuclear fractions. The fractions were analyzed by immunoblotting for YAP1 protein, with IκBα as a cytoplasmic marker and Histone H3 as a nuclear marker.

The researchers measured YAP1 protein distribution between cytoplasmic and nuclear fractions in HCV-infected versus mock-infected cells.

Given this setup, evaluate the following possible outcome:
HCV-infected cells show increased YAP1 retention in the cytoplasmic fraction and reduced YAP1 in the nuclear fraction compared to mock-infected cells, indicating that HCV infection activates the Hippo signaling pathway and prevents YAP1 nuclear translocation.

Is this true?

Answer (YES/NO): NO